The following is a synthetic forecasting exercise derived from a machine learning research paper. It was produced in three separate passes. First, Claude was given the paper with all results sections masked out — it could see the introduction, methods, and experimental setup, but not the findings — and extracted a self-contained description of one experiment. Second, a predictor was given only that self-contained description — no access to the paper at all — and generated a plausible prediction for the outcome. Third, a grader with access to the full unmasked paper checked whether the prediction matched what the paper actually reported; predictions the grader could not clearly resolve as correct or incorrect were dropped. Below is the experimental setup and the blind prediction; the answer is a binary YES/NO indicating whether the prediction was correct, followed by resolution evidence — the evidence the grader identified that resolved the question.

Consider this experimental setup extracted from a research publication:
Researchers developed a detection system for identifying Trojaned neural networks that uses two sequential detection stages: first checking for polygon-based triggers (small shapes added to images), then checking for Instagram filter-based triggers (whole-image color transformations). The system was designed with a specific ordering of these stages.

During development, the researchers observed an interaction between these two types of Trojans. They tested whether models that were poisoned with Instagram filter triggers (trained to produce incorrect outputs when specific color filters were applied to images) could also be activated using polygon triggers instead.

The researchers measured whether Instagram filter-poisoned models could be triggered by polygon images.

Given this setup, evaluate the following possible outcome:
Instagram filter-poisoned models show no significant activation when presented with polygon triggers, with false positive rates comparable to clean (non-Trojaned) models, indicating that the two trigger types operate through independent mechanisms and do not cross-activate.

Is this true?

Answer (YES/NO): NO